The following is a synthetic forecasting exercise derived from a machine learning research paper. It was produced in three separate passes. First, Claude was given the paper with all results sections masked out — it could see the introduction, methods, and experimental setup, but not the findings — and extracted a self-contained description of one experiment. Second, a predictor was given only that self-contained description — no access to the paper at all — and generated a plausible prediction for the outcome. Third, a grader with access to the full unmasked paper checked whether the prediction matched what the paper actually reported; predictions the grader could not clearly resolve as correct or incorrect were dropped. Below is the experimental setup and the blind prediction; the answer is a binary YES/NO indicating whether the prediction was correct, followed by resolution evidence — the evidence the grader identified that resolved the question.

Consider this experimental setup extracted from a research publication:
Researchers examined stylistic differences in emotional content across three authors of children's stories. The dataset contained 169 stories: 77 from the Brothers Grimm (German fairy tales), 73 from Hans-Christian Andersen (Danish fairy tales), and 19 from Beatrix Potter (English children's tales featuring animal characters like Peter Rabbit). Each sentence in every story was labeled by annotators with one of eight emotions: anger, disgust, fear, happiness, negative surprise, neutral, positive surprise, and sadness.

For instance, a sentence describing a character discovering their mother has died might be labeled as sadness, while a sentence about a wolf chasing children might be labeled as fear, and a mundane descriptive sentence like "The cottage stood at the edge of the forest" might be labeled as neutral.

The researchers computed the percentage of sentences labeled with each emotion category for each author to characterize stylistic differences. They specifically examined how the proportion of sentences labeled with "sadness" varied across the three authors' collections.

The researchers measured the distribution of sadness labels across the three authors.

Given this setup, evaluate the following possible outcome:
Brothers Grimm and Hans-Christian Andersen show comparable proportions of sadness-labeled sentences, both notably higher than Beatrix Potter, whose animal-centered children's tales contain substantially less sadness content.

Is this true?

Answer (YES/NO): YES